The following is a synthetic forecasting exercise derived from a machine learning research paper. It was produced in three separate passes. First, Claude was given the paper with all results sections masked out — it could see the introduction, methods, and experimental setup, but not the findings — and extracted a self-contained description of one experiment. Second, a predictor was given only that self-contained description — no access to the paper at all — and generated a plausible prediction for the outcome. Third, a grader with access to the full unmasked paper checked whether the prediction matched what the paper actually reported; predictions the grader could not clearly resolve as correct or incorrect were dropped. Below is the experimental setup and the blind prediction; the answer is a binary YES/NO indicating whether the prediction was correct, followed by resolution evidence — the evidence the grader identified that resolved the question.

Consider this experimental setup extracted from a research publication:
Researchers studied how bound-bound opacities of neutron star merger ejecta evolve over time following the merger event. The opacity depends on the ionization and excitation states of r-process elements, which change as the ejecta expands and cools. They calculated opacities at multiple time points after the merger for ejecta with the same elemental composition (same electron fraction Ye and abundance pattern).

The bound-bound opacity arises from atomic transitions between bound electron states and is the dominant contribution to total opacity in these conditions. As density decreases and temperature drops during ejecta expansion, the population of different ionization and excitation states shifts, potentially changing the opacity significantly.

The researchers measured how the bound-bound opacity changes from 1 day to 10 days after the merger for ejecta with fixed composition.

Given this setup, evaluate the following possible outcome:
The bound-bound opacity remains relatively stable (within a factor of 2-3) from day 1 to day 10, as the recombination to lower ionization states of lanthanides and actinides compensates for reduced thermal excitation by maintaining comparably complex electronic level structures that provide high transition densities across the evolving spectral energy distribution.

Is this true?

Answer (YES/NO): NO